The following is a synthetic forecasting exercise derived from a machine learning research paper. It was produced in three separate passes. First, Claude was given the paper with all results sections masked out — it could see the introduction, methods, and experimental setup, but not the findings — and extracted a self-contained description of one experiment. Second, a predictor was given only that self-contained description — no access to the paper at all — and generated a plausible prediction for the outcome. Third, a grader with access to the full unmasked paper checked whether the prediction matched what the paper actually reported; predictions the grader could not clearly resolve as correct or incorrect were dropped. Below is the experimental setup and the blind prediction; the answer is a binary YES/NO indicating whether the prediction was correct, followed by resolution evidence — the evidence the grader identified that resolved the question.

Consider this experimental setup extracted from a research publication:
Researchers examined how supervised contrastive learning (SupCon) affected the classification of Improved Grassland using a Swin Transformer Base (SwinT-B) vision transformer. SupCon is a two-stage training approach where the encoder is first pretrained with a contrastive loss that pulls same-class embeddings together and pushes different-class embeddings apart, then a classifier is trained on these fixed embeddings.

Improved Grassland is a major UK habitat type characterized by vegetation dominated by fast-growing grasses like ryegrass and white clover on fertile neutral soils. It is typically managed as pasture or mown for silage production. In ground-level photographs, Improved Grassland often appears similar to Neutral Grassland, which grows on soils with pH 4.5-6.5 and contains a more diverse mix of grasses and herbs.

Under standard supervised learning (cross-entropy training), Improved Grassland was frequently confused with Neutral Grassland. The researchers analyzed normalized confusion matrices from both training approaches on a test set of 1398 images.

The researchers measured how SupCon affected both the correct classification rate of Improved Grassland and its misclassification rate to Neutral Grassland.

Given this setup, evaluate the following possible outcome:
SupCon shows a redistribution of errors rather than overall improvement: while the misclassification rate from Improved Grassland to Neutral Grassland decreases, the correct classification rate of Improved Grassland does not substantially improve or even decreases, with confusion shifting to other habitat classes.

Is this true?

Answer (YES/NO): NO